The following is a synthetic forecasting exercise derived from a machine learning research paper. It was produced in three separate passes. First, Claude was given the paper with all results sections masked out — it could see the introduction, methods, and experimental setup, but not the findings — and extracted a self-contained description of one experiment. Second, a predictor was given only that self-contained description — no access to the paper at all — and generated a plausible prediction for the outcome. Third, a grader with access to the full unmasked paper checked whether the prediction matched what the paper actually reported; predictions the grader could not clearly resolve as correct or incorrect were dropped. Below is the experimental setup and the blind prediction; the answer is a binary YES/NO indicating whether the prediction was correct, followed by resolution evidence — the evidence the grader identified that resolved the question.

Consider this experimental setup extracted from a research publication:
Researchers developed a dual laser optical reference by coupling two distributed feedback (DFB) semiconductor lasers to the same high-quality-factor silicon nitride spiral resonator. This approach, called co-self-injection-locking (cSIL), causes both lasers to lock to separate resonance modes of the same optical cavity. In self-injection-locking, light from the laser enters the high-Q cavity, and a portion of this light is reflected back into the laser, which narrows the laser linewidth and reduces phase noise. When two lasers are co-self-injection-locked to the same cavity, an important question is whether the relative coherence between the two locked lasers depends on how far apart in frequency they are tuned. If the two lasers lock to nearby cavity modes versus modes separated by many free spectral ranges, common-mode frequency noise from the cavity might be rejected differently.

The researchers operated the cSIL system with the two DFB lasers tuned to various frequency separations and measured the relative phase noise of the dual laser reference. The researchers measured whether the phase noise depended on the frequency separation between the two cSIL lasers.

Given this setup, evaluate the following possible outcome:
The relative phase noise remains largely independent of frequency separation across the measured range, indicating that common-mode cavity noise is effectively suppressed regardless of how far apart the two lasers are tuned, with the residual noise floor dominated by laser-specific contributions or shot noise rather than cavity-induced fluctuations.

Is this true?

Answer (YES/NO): YES